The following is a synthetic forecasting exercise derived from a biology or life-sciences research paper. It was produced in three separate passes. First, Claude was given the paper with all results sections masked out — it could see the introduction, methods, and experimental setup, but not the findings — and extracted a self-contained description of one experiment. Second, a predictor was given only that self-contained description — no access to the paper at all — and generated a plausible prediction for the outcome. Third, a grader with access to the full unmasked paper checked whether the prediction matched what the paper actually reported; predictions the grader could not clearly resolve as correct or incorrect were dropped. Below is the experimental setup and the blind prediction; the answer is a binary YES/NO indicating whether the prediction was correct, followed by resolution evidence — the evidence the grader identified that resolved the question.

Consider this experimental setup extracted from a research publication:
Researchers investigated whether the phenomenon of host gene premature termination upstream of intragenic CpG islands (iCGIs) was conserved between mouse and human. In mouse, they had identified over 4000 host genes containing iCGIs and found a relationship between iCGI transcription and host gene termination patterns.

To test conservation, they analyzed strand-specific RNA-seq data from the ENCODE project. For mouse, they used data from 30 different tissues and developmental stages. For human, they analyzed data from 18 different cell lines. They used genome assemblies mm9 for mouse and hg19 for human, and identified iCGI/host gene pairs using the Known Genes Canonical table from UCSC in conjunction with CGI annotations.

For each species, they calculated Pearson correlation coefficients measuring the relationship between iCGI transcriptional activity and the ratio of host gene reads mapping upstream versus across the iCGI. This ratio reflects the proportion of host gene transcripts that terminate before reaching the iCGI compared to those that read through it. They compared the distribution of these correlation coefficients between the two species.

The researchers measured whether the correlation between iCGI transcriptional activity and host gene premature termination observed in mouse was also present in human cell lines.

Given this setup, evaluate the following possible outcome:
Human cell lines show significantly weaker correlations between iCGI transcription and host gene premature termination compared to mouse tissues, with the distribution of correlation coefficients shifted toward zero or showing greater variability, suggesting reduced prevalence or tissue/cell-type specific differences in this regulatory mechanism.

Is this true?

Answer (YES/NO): NO